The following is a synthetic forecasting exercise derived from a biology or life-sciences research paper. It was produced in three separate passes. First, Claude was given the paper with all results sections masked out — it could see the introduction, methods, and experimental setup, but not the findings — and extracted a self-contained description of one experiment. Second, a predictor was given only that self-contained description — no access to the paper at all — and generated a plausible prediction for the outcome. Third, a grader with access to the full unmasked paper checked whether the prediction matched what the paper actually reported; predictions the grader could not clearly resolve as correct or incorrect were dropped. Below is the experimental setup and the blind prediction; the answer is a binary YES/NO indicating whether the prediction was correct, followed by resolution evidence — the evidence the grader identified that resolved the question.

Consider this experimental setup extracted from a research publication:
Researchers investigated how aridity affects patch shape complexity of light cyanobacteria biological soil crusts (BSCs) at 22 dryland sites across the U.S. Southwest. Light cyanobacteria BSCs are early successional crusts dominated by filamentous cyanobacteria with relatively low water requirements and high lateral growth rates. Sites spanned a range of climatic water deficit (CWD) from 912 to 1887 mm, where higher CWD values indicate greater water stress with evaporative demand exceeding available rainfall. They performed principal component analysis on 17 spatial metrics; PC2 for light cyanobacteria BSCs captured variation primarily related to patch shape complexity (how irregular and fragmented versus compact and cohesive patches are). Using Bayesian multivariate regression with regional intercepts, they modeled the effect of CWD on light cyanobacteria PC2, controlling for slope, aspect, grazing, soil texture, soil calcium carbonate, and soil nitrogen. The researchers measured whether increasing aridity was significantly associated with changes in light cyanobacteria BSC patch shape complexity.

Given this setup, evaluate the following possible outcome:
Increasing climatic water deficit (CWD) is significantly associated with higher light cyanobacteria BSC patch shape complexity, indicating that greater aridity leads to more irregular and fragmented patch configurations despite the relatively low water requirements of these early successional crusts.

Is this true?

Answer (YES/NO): YES